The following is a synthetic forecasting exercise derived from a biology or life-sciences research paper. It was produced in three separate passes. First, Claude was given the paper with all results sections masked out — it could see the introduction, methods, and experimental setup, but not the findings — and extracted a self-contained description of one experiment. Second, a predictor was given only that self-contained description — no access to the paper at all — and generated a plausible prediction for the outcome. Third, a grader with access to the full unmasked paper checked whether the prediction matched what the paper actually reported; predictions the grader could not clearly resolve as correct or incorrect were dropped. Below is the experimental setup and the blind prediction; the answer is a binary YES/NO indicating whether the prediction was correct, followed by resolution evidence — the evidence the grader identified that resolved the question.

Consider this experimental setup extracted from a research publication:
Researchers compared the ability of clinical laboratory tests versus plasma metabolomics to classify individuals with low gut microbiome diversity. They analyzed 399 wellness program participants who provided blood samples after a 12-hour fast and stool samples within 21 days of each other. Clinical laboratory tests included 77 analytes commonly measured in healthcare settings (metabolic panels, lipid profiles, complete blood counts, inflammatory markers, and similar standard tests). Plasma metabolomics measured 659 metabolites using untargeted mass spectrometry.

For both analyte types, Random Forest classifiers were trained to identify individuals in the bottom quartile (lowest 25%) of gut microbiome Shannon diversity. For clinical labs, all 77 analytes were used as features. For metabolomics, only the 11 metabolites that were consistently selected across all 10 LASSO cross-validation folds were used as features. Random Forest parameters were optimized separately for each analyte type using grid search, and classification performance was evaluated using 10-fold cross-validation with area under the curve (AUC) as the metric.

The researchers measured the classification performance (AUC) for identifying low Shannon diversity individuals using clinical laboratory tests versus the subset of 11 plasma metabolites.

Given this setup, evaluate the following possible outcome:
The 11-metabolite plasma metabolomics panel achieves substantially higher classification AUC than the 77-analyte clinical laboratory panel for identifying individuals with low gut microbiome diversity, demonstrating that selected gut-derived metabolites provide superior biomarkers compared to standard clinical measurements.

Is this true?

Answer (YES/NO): YES